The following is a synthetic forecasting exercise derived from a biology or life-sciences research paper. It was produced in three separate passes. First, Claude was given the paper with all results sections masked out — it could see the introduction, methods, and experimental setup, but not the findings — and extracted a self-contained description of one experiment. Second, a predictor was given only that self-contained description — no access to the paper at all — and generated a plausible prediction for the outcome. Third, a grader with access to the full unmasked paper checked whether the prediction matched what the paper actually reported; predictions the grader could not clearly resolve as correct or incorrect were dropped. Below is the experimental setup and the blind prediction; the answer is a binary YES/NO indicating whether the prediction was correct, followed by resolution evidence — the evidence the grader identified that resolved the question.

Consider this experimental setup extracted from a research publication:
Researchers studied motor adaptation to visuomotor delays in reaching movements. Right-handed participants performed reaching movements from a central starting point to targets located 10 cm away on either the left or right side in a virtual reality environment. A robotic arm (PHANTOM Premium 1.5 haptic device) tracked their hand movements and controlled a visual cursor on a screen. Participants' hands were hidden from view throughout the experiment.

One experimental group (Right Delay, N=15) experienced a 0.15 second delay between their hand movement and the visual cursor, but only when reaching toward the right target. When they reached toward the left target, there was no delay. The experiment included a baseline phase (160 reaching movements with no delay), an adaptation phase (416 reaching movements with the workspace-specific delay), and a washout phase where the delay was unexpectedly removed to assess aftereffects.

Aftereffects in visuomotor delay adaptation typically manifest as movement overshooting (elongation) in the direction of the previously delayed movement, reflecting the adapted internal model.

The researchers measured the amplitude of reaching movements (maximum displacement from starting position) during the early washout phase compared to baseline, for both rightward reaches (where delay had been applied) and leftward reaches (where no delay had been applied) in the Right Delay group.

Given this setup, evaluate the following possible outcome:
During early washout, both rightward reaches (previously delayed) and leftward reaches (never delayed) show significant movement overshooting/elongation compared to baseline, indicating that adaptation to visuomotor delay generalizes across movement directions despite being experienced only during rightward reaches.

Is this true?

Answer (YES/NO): NO